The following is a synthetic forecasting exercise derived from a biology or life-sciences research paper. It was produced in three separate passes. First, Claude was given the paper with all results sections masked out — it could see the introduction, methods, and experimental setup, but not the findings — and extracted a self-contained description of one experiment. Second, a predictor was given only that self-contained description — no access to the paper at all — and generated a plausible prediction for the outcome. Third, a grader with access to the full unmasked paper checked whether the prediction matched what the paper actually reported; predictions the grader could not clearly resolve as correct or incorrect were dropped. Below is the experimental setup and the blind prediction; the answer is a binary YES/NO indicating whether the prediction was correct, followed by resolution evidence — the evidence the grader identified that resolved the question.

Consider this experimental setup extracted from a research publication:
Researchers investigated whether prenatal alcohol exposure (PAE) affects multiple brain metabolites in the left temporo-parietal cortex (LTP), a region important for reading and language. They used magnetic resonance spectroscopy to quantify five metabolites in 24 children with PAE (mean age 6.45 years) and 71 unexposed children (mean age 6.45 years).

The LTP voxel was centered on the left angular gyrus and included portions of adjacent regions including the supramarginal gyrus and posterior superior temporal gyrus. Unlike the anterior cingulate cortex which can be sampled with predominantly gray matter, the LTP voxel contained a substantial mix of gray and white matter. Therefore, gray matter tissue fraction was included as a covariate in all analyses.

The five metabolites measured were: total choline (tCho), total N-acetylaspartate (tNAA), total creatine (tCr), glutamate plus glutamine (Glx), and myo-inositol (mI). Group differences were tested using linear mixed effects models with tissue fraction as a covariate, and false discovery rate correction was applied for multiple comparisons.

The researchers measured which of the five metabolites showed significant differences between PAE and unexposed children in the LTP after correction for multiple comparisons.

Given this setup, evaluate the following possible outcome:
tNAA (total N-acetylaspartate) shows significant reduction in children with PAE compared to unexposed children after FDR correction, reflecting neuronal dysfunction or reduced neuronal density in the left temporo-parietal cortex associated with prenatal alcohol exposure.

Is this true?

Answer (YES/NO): NO